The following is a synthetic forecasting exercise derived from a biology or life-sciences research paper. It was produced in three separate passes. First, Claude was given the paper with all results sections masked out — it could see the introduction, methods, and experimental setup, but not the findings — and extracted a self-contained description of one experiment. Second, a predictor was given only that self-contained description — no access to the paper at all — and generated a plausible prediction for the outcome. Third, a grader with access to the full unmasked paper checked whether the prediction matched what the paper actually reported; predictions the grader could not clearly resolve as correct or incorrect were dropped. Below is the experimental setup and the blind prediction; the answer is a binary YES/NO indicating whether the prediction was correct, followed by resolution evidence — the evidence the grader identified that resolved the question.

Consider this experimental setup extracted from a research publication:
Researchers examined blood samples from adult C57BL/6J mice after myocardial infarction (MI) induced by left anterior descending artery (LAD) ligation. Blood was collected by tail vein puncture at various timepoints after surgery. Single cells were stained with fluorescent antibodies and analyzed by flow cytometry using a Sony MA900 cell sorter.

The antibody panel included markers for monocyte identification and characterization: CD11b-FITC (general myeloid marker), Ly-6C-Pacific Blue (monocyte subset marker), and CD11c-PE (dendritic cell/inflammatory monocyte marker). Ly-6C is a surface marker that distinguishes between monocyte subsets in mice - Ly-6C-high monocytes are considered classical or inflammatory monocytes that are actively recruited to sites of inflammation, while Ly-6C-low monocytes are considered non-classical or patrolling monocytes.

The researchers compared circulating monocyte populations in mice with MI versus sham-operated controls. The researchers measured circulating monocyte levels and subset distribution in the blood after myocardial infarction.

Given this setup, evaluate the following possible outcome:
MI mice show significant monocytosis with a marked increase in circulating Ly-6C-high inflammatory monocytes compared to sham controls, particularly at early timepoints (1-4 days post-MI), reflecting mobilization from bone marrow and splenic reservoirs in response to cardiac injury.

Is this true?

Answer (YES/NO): NO